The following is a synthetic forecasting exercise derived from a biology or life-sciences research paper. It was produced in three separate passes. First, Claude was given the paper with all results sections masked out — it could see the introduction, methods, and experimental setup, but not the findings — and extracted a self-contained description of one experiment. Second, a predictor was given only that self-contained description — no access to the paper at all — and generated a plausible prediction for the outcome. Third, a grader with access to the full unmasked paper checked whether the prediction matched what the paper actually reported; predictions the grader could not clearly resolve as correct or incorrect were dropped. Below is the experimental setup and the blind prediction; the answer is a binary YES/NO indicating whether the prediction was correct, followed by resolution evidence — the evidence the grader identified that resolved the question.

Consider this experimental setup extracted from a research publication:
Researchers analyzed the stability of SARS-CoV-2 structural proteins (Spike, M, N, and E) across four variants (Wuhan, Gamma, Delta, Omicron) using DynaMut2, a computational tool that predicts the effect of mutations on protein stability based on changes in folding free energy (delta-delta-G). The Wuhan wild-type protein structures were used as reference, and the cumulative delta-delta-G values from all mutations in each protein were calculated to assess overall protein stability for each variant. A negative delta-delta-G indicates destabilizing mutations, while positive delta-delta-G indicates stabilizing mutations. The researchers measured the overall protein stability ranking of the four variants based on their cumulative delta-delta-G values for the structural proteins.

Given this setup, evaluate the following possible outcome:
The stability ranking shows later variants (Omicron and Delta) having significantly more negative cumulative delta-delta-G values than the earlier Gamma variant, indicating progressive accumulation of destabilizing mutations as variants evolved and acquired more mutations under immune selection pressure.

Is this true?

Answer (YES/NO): YES